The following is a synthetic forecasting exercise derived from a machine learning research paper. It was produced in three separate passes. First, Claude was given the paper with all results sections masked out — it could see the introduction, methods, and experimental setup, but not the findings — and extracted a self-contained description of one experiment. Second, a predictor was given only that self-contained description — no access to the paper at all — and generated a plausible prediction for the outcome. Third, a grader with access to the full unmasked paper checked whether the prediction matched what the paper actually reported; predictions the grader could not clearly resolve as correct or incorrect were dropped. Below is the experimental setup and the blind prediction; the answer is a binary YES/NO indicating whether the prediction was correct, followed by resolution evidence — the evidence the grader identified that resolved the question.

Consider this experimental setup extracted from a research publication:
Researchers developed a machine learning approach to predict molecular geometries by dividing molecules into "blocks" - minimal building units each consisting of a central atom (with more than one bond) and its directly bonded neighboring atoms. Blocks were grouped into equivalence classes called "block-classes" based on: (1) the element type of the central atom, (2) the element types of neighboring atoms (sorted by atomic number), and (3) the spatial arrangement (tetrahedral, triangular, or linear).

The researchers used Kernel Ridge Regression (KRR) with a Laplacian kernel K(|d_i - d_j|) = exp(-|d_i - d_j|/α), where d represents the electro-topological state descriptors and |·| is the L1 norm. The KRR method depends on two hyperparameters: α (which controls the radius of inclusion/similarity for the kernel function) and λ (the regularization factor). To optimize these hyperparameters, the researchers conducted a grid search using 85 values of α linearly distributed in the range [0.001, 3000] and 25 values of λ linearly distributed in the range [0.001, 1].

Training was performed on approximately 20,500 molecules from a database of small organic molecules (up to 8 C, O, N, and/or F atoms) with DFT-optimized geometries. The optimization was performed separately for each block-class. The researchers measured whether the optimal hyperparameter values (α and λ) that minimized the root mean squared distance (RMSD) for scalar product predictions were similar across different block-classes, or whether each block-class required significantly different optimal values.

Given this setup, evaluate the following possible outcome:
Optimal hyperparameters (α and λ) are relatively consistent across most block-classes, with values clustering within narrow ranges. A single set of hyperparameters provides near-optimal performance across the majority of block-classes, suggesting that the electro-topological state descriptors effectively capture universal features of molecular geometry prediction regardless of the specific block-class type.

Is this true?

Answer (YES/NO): NO